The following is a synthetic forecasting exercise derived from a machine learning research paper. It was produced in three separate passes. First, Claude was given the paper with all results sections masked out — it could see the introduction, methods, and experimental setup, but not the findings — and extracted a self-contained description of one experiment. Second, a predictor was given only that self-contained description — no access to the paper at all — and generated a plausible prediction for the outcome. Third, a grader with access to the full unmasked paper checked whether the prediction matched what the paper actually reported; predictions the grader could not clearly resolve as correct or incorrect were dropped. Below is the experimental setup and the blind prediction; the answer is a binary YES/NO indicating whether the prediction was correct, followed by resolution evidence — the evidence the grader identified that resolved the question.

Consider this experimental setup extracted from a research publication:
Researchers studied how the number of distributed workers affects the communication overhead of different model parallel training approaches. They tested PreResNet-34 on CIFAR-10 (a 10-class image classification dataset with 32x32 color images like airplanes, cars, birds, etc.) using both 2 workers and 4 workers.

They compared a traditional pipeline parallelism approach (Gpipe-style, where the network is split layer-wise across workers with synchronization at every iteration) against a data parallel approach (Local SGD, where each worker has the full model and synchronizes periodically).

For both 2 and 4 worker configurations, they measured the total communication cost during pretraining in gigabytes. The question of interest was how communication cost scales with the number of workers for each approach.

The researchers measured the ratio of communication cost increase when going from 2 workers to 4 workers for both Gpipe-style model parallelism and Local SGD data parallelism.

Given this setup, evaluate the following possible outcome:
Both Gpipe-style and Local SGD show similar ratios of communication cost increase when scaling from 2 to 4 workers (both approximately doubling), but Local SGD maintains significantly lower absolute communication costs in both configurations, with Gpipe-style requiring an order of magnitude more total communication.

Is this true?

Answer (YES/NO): NO